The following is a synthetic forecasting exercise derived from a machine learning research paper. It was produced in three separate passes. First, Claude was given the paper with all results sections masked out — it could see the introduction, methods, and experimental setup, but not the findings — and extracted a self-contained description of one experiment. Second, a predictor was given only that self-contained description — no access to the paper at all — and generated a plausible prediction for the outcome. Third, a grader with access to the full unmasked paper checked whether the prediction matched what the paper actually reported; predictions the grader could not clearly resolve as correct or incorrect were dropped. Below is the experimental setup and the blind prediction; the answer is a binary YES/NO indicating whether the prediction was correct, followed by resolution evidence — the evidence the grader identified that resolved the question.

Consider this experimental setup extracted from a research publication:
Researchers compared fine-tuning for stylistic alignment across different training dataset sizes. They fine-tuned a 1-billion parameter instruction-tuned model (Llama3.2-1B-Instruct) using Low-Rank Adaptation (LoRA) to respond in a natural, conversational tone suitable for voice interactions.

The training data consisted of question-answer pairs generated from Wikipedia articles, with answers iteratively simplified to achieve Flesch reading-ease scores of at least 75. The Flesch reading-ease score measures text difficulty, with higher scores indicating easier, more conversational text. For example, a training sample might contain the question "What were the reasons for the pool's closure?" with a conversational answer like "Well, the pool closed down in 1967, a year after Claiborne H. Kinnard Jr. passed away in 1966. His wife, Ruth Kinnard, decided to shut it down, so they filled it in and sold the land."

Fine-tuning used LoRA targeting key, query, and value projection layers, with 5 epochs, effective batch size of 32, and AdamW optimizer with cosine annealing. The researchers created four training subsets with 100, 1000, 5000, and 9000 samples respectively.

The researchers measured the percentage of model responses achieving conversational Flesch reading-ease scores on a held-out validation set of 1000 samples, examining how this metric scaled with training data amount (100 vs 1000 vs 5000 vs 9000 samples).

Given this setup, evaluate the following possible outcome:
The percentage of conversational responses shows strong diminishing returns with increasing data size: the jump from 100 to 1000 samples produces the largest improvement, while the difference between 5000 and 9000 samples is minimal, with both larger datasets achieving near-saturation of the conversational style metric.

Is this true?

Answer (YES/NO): NO